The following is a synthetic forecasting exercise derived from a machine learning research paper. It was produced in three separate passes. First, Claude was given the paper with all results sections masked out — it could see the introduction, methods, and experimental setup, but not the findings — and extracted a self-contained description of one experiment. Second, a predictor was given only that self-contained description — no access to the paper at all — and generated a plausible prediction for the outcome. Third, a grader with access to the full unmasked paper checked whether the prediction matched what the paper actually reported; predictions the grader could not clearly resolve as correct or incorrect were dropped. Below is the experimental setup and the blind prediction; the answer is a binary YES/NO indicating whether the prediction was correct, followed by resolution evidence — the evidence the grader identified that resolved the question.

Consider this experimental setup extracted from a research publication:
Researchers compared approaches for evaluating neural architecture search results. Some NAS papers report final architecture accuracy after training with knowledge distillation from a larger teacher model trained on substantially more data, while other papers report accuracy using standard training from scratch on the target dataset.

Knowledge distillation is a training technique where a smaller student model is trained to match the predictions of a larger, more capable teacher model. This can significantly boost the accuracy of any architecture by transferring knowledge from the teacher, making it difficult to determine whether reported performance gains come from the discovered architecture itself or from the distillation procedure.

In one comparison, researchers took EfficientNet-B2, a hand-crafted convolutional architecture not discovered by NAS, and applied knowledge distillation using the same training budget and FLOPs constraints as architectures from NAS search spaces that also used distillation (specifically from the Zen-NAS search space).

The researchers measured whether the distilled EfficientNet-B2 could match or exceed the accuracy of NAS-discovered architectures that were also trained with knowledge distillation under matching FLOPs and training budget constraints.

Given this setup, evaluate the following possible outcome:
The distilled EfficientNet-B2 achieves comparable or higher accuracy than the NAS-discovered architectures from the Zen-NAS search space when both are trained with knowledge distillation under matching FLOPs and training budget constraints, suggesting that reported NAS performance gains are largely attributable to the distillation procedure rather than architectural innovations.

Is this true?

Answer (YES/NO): YES